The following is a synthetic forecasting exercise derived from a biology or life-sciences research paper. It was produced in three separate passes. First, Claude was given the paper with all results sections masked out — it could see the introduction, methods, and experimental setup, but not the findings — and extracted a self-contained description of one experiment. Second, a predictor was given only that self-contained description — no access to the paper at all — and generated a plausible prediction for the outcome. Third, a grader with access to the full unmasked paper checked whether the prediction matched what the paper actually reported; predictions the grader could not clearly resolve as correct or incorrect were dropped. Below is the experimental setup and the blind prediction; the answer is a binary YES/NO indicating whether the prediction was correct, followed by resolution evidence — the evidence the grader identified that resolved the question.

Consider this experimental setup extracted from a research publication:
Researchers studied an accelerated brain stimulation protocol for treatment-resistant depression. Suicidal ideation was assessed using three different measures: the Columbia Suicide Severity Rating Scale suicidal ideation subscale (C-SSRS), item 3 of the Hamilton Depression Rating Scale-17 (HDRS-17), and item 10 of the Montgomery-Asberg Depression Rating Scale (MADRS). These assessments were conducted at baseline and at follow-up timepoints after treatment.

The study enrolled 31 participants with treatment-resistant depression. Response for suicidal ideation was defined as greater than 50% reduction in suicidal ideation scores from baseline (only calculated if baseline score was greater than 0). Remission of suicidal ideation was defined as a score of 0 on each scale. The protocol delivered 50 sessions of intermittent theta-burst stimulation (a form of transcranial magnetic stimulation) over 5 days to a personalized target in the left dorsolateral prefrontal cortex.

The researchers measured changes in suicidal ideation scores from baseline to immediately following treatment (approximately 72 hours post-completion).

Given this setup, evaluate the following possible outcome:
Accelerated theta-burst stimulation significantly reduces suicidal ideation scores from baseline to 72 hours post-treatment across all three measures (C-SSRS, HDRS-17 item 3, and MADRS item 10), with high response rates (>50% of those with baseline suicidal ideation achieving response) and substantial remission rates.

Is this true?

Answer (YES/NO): YES